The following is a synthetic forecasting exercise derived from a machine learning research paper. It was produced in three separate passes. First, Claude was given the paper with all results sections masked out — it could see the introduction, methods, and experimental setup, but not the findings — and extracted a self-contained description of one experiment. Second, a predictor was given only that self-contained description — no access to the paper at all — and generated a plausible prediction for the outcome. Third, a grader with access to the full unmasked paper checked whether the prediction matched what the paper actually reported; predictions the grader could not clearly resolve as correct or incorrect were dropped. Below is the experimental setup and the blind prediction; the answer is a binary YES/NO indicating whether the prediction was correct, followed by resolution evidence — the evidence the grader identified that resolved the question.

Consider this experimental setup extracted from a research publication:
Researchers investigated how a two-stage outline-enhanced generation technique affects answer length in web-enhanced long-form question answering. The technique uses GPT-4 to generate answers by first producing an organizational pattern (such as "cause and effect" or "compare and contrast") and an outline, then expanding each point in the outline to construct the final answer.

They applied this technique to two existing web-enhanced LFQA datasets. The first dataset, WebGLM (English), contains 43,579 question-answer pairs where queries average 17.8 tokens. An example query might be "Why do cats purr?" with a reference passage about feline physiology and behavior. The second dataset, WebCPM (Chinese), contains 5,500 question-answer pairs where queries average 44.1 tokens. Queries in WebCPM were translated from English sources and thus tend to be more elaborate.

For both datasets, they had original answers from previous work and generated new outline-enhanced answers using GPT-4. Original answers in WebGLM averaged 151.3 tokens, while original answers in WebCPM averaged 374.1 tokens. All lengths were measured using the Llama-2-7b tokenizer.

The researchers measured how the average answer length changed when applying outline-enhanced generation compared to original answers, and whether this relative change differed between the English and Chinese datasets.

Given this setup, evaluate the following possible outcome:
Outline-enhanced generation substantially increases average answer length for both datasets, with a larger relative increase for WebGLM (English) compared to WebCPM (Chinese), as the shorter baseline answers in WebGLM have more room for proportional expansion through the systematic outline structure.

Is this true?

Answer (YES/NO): YES